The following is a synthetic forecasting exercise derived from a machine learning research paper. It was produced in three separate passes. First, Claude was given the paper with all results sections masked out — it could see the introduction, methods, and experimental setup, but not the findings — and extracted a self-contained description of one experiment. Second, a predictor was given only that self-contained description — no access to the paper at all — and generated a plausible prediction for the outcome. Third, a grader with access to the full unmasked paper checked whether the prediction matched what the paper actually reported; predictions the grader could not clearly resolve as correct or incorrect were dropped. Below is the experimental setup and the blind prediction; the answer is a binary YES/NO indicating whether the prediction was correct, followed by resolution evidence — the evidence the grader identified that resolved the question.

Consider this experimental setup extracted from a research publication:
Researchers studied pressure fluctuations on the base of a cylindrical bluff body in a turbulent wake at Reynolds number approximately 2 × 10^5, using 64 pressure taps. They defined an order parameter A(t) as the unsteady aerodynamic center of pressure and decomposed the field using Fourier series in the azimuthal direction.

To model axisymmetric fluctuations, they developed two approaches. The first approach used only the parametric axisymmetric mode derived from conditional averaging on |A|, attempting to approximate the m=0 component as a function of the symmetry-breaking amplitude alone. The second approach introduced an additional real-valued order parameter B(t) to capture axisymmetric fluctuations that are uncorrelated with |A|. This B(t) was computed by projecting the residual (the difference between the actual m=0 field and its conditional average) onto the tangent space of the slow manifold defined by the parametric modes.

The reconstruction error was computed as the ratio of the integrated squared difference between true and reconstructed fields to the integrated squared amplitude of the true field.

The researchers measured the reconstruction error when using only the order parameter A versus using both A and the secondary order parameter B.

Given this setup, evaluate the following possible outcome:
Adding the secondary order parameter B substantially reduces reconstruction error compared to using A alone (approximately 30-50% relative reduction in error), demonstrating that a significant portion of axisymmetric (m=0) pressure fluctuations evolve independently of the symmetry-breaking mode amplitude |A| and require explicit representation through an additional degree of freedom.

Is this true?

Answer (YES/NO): YES